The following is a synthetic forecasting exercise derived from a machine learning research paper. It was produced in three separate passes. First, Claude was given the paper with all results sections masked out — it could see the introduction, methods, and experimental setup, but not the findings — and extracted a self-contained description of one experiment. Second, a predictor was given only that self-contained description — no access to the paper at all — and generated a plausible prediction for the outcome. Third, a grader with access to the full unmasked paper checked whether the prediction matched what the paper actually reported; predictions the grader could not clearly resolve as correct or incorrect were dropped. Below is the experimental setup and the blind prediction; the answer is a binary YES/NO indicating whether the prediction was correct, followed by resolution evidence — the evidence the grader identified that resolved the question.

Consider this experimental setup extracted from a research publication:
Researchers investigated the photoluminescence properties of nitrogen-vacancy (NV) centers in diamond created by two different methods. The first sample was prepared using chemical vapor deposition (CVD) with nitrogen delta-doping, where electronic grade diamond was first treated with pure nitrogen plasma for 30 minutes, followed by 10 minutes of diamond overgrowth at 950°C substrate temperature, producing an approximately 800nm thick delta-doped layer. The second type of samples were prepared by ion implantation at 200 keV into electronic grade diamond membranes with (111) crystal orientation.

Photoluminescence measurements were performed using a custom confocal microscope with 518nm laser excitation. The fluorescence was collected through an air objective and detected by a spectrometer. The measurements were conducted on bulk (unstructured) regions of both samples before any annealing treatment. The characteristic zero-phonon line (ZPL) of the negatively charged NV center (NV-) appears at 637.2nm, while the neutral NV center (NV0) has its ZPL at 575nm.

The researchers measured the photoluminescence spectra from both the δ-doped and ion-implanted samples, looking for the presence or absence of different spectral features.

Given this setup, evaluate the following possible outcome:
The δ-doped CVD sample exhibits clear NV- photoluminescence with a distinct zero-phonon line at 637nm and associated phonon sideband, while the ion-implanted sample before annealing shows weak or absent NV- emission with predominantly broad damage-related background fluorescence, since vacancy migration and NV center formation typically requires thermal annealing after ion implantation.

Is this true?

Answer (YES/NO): NO